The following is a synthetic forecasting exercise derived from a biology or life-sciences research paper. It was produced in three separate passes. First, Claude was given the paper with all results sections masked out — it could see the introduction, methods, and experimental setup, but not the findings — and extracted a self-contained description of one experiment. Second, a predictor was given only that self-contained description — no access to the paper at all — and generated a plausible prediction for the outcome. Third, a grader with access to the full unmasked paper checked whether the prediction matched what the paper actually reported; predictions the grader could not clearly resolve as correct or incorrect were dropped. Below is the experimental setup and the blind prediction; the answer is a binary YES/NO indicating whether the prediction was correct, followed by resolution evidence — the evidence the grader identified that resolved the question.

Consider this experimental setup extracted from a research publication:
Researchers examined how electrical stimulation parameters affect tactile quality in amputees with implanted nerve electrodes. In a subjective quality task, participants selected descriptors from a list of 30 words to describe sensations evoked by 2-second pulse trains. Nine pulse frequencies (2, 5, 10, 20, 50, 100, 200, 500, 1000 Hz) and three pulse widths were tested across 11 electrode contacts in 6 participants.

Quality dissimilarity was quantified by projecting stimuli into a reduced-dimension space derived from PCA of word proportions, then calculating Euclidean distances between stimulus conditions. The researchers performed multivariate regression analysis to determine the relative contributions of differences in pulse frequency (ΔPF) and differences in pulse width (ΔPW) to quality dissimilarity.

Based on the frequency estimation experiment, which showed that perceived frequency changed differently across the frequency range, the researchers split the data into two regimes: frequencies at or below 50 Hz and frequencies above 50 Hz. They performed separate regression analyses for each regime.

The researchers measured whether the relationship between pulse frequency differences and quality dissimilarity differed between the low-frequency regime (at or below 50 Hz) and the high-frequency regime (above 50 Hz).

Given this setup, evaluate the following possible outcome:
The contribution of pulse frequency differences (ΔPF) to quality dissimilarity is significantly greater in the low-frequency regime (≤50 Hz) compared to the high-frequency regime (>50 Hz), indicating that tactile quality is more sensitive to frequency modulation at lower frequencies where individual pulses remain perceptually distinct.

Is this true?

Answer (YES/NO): YES